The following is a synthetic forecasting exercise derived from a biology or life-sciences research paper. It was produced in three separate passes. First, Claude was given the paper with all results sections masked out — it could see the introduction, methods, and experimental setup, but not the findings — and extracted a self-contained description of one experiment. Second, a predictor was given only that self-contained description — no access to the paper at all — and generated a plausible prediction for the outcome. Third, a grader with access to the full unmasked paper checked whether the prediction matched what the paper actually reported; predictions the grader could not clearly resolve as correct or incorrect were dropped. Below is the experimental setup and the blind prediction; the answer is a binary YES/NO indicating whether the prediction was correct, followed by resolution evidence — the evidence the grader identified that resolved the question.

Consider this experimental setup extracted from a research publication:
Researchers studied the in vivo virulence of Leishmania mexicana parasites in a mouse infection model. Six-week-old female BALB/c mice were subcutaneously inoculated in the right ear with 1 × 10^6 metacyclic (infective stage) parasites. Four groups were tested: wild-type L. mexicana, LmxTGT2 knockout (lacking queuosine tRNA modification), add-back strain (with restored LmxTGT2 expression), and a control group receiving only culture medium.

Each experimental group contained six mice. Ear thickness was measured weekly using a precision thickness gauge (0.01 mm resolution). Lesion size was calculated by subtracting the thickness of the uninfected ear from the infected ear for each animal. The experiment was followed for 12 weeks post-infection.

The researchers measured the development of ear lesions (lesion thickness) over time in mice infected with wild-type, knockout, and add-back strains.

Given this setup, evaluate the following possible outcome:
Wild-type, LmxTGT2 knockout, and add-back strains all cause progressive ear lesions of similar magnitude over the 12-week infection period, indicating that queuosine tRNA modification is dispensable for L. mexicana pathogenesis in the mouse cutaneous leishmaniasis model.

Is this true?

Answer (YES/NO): NO